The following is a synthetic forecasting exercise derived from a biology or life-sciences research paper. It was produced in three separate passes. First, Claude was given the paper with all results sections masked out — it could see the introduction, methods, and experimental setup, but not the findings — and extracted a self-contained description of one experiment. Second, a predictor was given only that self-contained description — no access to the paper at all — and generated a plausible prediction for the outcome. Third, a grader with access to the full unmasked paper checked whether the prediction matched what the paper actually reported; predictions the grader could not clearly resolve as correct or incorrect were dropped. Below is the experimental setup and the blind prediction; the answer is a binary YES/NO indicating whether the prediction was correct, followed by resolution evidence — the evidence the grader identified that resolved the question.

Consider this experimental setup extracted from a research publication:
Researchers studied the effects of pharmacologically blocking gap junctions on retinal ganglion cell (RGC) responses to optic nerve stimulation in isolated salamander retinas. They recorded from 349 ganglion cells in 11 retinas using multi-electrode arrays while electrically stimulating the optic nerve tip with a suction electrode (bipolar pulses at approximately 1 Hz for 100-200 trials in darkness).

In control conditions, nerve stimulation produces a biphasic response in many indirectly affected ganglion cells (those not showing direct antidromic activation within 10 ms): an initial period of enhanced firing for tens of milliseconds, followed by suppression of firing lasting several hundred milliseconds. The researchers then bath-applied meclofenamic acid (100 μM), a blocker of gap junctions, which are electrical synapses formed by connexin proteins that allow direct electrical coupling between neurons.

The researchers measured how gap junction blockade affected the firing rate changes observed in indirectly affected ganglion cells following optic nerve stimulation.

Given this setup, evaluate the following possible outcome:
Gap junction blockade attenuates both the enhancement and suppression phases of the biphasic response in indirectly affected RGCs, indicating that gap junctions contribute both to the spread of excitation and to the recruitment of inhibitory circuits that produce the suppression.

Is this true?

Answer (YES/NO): NO